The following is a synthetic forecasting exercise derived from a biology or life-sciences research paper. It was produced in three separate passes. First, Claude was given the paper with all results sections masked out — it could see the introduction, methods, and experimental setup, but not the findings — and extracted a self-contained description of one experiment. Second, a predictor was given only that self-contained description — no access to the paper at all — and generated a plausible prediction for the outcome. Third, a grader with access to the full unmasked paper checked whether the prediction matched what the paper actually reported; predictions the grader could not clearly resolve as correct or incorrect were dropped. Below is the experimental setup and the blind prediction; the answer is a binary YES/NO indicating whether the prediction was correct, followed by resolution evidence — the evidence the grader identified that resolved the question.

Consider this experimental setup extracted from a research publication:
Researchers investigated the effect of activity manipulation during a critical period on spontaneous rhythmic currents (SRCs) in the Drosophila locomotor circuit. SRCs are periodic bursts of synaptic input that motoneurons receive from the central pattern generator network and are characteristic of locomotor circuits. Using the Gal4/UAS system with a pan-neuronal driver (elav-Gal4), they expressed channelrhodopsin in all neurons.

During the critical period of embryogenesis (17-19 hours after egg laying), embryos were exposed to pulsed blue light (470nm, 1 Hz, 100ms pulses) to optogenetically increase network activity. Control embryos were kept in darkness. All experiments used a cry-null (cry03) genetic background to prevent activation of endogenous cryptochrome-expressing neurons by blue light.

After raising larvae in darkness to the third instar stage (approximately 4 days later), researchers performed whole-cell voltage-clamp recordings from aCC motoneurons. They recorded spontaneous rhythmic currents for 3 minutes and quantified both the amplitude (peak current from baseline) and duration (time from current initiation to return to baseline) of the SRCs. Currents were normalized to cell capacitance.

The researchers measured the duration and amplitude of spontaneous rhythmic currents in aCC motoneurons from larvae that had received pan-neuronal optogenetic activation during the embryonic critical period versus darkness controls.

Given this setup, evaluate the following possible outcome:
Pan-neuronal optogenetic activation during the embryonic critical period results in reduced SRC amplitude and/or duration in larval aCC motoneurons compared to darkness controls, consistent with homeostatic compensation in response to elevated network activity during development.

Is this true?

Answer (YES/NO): NO